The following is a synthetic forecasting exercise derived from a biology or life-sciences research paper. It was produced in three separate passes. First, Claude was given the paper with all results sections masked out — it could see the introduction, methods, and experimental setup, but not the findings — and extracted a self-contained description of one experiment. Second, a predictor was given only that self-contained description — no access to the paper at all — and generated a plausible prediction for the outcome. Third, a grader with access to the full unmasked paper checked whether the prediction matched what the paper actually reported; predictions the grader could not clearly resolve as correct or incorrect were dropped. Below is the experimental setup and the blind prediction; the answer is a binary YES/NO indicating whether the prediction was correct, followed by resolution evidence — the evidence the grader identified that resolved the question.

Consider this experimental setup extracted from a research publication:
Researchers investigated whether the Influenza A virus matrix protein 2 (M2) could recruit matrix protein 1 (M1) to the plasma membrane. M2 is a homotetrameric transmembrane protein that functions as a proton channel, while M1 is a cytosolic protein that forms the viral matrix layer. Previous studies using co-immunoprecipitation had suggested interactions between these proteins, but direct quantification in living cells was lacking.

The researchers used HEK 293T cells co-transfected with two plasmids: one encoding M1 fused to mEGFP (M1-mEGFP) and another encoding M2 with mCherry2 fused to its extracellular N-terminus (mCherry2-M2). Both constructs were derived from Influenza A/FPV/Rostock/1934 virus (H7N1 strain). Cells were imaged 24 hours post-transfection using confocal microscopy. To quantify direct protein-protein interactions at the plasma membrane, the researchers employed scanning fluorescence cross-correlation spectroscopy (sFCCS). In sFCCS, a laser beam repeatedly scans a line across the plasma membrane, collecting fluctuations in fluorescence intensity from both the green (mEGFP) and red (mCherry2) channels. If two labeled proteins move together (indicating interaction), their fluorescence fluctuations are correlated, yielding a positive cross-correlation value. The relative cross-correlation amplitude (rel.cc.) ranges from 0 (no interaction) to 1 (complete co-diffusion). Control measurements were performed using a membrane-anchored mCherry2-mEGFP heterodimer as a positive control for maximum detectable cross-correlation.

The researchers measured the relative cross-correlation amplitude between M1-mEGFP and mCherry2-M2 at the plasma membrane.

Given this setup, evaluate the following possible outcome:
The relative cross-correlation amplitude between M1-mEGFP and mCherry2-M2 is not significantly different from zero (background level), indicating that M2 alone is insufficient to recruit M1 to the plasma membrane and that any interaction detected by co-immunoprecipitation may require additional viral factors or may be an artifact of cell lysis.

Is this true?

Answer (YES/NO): NO